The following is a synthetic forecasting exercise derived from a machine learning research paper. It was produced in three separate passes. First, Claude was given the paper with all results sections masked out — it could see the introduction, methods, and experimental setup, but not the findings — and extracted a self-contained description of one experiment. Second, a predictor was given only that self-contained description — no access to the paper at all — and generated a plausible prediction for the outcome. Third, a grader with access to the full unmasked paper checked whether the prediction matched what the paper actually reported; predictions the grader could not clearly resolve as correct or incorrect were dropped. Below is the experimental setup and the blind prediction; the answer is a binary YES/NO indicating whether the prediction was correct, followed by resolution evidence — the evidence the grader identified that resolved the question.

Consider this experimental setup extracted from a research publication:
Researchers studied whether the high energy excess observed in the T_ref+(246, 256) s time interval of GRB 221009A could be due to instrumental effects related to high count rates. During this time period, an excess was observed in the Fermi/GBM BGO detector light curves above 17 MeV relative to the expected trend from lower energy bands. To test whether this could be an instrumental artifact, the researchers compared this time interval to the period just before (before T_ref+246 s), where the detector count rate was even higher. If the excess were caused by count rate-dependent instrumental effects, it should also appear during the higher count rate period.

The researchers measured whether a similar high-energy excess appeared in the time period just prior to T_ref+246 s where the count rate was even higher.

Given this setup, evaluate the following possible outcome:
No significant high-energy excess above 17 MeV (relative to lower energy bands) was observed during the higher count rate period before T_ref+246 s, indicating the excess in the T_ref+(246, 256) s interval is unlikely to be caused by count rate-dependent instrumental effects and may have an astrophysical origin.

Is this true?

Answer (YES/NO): YES